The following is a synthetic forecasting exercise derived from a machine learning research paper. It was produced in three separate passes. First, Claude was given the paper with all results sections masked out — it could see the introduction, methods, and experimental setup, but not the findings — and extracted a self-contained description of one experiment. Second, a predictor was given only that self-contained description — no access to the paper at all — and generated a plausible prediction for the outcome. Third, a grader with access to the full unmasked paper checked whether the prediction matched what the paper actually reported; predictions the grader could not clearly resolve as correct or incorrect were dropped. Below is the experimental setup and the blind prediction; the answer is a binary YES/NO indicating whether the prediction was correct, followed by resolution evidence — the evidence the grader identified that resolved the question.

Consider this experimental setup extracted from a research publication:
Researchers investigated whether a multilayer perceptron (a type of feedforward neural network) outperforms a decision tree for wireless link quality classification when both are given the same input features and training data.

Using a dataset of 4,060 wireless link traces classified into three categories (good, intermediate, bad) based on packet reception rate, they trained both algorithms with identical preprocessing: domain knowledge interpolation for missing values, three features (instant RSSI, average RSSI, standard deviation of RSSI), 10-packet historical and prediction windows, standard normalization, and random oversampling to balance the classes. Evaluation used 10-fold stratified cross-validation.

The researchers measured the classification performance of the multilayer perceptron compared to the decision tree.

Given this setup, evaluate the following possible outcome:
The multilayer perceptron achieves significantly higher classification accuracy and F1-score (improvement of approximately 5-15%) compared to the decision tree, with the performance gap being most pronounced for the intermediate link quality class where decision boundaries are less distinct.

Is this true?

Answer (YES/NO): NO